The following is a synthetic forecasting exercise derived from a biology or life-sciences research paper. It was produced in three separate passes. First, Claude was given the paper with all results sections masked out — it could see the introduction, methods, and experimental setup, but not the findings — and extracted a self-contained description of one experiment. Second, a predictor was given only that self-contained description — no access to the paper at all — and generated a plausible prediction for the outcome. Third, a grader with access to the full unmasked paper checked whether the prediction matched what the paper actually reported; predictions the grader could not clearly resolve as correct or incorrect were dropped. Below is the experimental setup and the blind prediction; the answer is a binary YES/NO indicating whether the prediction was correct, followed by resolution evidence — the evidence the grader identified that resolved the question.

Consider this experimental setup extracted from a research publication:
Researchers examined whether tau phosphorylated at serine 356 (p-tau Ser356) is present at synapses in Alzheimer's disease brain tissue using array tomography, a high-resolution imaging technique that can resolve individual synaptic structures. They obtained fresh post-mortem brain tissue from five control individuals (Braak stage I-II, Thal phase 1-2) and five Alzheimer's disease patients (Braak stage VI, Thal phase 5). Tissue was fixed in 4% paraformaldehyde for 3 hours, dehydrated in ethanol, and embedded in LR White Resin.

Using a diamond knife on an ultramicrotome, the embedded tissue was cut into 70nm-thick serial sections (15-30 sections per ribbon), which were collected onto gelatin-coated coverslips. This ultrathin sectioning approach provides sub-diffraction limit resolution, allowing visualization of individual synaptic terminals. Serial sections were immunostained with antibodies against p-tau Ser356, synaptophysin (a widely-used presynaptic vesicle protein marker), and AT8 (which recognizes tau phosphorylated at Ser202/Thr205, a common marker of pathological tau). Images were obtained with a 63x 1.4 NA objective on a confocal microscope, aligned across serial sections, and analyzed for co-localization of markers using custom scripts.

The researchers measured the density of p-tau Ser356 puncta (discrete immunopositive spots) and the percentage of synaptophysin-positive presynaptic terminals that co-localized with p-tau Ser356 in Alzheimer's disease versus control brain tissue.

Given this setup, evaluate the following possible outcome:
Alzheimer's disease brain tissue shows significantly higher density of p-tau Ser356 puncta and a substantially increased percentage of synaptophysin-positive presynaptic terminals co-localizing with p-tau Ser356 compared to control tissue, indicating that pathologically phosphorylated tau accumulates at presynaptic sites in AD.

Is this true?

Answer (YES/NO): YES